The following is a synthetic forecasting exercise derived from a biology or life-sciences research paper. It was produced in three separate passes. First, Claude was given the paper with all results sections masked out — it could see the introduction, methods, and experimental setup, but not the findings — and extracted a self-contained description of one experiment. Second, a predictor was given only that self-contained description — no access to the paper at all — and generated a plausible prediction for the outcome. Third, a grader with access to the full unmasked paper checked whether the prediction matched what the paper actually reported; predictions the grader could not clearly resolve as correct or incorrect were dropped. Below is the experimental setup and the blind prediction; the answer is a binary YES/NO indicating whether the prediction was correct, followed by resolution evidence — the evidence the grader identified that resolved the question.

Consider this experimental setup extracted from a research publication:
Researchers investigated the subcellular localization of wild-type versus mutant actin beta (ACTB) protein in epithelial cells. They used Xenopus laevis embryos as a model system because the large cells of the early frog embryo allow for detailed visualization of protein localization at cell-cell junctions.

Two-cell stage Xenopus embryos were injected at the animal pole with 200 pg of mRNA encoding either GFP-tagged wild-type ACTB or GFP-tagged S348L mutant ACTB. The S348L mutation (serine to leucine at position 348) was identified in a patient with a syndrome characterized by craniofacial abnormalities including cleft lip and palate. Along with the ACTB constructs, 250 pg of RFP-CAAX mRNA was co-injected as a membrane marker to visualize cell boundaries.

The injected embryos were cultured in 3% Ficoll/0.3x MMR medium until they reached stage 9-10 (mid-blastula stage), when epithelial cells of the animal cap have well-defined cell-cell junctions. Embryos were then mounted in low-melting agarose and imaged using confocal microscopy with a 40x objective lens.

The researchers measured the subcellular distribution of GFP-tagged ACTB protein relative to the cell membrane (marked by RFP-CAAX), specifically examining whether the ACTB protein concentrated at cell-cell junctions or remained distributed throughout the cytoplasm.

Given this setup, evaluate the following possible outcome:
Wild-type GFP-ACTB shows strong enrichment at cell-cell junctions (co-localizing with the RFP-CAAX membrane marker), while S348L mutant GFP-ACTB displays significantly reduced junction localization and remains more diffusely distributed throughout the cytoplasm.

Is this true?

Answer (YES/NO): YES